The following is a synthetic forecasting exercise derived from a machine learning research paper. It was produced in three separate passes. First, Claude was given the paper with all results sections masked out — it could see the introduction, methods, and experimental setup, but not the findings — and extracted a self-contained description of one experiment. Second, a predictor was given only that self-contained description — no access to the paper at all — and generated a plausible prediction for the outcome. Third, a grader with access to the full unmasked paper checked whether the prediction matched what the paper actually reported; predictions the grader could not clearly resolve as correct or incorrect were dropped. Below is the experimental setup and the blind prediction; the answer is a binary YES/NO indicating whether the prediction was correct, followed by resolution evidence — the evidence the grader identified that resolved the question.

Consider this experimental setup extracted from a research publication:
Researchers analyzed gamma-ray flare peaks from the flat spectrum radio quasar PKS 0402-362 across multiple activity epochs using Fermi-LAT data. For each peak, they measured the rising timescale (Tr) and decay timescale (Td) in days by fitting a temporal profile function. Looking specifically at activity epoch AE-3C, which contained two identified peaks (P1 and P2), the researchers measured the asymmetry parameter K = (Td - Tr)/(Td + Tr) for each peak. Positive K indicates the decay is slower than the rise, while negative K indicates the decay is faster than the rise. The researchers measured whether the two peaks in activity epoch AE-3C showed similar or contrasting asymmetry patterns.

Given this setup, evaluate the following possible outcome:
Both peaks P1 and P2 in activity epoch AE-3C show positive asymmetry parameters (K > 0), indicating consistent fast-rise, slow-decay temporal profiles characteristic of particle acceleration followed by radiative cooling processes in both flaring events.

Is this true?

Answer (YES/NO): NO